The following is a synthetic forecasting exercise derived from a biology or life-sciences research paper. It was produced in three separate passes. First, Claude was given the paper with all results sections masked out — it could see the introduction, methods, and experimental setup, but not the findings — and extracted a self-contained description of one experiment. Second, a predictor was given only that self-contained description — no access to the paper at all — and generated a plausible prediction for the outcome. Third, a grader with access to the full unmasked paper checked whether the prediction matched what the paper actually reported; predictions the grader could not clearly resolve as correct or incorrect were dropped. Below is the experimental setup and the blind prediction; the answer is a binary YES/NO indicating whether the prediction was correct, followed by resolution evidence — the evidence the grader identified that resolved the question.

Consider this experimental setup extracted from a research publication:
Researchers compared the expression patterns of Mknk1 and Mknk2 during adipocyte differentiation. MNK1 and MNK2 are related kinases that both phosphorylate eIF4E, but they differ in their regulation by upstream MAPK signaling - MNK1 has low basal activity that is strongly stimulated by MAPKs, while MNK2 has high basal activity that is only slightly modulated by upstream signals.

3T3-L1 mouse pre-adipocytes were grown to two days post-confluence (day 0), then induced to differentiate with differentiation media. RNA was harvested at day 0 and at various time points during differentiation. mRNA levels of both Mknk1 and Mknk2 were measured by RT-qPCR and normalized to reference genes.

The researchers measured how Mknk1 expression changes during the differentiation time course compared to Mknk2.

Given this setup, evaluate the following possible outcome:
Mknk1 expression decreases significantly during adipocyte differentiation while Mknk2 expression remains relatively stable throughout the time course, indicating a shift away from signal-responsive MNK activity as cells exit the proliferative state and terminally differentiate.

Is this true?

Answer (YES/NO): NO